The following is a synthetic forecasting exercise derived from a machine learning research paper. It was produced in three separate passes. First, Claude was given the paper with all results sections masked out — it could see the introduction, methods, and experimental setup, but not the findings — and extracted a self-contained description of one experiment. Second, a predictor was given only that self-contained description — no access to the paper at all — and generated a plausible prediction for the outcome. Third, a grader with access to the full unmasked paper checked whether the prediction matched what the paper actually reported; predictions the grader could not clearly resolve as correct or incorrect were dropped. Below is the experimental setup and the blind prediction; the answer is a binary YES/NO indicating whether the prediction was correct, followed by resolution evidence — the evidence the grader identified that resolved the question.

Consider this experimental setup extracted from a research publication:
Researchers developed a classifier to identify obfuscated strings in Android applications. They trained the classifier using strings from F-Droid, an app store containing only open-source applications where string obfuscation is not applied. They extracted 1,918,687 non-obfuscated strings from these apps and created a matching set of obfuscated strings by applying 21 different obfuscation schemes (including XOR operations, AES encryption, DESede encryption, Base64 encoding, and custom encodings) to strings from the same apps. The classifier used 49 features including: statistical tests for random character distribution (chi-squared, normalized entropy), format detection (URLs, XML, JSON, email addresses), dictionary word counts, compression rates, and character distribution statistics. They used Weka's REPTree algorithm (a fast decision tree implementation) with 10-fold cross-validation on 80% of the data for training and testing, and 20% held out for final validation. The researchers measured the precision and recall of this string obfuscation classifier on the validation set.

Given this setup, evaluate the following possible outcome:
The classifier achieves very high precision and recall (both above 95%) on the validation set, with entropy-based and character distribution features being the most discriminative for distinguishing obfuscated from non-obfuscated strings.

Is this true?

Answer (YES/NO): NO